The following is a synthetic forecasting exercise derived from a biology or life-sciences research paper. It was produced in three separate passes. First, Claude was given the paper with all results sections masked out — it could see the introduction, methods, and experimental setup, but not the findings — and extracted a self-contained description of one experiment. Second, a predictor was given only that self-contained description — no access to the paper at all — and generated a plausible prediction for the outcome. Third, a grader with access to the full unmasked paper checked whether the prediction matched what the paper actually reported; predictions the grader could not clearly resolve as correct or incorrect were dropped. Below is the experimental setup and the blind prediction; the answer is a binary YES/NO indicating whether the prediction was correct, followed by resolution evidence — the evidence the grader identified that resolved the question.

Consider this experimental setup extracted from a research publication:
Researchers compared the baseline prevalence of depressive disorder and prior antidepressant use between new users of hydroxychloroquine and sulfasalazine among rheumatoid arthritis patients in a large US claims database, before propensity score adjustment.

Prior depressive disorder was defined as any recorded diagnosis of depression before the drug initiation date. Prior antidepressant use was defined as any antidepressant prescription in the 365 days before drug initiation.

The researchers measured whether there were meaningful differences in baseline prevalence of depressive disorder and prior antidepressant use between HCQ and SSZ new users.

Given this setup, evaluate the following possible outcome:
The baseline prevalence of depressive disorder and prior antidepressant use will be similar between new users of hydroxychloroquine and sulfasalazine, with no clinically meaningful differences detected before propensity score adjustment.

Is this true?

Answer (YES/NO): YES